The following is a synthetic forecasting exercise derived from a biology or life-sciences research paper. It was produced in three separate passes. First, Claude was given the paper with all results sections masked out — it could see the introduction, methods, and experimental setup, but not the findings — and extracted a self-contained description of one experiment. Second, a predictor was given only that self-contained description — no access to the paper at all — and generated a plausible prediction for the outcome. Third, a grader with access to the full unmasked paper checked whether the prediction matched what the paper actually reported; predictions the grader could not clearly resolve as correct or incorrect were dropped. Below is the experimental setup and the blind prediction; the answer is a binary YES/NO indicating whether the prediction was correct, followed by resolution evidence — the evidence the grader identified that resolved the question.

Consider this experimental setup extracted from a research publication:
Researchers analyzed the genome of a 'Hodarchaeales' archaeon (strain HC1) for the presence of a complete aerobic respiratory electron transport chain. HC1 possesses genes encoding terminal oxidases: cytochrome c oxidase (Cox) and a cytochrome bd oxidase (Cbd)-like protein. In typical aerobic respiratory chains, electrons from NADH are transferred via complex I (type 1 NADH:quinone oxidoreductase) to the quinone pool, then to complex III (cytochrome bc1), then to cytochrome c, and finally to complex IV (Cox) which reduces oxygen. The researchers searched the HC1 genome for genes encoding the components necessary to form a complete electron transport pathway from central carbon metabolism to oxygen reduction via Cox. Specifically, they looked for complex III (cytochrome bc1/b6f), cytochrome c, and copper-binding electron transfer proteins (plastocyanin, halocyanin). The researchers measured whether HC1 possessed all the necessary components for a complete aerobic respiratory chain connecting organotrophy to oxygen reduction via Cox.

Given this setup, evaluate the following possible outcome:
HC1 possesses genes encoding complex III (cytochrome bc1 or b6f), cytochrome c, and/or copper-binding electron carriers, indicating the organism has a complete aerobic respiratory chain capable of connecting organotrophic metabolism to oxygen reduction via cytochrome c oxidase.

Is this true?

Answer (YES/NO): NO